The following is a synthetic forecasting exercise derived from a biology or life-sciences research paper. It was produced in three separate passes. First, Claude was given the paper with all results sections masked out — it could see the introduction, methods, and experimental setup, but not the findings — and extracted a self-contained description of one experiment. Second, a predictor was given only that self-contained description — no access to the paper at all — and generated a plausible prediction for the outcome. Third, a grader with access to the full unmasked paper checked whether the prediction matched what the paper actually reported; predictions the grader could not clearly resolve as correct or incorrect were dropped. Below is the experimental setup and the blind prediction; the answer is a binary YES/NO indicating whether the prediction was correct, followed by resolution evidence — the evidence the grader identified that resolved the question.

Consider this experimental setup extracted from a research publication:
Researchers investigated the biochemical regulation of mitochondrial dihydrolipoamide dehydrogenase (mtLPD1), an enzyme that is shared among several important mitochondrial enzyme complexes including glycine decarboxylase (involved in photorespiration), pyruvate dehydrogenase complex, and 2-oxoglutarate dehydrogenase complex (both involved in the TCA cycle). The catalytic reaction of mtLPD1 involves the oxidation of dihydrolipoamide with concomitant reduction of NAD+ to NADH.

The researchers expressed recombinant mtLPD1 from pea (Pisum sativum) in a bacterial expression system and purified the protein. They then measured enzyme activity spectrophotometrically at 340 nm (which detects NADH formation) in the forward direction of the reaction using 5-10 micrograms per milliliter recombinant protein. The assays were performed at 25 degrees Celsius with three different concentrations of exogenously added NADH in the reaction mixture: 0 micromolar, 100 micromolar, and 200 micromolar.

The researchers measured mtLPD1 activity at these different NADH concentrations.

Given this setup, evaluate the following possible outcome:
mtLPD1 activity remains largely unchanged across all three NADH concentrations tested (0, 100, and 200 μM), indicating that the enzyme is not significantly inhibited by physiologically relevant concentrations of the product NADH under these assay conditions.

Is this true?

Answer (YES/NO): NO